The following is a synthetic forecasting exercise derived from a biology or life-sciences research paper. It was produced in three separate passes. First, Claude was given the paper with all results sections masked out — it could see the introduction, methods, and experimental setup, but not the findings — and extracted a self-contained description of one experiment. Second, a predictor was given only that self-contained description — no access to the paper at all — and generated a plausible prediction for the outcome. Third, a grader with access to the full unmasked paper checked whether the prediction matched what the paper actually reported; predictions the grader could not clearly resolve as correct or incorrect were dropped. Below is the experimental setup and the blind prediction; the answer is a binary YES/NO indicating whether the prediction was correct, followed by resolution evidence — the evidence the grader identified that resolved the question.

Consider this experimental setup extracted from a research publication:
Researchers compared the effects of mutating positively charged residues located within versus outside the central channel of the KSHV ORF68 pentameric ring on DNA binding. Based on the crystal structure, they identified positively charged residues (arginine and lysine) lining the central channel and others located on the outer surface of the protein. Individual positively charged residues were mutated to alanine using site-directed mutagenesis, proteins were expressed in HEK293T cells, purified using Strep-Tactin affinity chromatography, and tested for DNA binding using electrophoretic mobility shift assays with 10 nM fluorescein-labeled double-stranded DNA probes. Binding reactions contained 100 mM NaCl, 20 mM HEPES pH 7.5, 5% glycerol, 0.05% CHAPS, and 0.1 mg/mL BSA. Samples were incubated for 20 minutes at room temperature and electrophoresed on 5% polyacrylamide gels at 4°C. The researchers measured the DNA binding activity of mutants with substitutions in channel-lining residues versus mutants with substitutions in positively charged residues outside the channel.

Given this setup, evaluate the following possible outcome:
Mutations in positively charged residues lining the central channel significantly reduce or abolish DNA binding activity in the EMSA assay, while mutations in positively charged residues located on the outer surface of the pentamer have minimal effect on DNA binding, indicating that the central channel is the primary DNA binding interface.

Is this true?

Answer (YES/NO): YES